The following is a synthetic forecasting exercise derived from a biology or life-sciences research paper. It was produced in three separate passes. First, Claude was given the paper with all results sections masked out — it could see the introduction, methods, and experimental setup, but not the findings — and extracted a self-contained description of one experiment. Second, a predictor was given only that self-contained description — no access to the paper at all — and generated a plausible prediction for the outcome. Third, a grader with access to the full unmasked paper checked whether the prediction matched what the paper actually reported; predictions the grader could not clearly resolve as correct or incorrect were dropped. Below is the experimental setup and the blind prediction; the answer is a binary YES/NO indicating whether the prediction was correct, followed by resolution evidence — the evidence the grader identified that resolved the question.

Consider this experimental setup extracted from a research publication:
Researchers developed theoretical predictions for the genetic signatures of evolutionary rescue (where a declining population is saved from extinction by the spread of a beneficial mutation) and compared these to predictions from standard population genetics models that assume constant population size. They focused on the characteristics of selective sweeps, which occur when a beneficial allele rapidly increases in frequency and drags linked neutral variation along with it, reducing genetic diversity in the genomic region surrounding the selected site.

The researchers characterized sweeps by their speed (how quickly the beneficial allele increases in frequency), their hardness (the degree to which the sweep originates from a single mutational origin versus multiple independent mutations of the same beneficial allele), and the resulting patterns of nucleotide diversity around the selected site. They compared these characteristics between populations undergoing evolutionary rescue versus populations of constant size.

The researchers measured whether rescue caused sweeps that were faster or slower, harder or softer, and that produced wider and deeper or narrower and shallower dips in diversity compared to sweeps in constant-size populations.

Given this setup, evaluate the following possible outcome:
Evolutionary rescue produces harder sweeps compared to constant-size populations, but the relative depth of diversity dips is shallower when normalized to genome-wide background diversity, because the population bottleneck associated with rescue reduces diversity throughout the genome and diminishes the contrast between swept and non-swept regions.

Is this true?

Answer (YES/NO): NO